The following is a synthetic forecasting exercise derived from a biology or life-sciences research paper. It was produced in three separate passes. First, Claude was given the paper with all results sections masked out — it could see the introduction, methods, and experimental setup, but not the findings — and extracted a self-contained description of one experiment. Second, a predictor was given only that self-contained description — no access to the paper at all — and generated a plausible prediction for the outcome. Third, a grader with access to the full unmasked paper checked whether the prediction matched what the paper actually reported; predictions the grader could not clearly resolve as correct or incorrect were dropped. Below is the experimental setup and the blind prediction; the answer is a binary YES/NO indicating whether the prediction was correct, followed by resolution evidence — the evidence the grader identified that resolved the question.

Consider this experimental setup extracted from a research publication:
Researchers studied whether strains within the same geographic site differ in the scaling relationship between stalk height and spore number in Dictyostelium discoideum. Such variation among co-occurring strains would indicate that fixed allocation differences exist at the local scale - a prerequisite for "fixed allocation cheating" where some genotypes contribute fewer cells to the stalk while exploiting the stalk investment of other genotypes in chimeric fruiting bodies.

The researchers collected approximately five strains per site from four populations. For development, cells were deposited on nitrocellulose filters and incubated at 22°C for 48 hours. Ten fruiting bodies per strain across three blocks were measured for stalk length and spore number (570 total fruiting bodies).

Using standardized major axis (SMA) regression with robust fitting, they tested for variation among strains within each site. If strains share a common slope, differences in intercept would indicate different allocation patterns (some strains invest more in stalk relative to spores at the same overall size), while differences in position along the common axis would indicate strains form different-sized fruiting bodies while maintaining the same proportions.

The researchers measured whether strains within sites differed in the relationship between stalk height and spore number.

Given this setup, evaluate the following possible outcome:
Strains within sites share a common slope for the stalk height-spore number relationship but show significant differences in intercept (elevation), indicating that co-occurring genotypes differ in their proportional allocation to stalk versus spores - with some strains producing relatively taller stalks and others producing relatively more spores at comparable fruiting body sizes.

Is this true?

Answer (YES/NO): NO